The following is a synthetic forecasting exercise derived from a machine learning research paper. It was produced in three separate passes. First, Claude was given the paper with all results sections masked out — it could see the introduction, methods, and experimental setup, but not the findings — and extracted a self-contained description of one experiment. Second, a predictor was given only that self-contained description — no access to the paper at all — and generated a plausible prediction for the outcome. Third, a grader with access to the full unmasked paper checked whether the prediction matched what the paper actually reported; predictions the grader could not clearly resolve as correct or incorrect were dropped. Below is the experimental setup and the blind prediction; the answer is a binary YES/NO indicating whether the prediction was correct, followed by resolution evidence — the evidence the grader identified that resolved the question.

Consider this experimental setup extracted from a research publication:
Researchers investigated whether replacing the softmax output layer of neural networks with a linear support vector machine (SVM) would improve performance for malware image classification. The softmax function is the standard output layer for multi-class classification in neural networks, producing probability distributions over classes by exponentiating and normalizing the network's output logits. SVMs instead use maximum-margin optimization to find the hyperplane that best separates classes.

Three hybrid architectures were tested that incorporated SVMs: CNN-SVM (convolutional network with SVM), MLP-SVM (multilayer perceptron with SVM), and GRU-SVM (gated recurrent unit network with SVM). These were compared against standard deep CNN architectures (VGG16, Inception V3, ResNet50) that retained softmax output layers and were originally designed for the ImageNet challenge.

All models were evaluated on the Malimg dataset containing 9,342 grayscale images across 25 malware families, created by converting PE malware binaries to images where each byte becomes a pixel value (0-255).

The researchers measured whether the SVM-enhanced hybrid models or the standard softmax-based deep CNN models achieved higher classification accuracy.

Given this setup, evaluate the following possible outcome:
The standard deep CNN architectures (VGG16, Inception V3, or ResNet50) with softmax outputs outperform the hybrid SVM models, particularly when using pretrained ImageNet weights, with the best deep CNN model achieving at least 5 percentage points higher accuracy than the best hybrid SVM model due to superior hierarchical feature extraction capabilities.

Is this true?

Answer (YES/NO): NO